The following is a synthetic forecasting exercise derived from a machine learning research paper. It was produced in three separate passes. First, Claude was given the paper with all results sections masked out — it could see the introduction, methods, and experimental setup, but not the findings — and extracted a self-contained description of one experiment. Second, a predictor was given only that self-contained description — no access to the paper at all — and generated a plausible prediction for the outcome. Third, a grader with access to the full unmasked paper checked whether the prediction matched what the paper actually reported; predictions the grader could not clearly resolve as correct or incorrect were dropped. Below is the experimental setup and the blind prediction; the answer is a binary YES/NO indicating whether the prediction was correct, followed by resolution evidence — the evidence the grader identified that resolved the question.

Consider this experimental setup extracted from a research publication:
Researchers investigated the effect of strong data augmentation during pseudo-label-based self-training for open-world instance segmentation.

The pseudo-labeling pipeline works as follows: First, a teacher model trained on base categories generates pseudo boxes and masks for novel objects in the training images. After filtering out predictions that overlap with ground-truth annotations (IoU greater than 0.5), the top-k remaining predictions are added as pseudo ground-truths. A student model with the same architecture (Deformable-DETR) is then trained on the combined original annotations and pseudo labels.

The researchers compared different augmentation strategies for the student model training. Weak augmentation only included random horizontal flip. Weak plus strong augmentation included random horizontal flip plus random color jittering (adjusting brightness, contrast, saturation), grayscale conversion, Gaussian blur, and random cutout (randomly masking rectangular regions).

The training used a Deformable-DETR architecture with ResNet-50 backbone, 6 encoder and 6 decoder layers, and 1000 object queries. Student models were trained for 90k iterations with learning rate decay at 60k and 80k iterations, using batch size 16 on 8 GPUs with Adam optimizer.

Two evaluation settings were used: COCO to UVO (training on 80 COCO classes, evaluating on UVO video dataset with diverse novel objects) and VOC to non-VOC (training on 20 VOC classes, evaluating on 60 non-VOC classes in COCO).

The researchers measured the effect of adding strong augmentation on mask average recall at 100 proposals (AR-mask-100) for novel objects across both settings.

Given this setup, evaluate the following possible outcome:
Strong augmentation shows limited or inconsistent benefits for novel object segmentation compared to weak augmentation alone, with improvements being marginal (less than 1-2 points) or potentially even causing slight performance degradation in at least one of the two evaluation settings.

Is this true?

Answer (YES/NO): YES